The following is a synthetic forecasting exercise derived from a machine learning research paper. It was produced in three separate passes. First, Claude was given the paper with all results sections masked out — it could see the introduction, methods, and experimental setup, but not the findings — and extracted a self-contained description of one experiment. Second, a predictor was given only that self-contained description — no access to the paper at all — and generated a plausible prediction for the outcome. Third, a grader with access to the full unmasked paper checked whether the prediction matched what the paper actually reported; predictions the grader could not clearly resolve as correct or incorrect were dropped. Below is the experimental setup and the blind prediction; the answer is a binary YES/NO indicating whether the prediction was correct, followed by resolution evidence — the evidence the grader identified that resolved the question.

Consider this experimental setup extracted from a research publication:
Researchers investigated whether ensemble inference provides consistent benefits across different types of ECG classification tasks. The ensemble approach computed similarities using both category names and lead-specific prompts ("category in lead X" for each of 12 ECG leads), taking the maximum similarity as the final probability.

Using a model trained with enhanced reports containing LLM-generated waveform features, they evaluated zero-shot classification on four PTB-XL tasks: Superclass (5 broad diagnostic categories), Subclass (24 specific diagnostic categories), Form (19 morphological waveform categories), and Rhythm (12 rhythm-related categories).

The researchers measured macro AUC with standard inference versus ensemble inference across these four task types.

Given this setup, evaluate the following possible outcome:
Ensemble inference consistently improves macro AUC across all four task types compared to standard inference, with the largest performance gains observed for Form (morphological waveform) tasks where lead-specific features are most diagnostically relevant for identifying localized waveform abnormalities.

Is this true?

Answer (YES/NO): NO